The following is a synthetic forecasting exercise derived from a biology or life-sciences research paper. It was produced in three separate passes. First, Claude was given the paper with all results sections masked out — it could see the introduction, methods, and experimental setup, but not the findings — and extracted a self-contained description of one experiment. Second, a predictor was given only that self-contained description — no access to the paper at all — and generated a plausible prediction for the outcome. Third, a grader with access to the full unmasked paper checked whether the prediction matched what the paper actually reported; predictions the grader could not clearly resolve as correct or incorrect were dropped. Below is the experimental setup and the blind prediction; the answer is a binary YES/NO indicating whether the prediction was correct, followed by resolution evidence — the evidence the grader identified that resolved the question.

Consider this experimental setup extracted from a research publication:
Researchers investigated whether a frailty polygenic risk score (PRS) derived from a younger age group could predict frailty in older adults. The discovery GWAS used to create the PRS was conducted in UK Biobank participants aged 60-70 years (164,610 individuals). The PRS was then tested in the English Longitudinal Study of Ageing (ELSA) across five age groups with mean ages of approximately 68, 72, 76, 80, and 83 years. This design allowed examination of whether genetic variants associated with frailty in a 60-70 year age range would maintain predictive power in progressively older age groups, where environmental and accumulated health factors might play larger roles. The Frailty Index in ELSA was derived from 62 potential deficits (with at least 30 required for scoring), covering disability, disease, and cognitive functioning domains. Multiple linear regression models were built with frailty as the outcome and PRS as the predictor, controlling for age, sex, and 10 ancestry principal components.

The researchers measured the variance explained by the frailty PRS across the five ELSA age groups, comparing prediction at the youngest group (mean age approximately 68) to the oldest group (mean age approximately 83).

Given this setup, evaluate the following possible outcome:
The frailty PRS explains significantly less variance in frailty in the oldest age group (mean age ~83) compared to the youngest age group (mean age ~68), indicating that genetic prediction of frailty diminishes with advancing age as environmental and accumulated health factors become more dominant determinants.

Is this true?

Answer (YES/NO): YES